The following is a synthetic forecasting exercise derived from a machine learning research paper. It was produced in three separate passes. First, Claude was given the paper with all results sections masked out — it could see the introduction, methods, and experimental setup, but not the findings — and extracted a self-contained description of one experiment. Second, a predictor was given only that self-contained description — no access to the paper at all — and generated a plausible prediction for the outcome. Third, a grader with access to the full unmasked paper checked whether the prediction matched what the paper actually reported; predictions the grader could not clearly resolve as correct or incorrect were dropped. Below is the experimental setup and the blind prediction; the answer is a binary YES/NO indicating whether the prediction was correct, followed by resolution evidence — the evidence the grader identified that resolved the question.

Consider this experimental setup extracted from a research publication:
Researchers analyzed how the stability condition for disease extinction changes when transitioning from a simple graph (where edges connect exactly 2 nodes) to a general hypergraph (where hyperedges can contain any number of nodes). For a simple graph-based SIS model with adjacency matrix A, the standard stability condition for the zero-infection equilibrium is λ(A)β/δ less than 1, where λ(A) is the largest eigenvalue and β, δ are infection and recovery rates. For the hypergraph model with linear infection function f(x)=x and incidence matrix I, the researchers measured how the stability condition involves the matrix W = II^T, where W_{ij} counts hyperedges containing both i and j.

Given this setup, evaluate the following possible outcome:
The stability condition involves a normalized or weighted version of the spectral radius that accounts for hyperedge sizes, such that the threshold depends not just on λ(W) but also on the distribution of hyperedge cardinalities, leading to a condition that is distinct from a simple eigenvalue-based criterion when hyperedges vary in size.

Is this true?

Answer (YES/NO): NO